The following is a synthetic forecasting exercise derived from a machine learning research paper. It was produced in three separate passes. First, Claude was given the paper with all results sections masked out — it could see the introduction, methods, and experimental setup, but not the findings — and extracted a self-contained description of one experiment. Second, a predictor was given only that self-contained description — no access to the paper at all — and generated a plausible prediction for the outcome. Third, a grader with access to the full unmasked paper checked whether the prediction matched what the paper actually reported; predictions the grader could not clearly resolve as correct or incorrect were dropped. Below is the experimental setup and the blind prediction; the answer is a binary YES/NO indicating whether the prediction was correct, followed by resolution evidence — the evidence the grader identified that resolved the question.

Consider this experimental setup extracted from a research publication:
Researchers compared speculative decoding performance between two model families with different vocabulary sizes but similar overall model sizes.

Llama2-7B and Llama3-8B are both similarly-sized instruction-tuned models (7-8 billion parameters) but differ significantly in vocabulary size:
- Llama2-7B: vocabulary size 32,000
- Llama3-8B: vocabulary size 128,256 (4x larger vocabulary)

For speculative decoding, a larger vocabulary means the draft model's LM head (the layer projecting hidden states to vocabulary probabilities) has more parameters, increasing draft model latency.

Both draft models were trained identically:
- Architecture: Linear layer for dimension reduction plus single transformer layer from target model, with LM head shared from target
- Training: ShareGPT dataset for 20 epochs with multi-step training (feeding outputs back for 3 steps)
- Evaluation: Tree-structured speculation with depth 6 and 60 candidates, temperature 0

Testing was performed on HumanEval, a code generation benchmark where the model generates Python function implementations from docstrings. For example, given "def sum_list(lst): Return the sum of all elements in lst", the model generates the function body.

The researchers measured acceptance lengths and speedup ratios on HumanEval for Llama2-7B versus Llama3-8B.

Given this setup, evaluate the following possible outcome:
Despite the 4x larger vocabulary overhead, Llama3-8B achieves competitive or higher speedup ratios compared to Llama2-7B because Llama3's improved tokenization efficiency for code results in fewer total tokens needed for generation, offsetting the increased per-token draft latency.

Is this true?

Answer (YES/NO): NO